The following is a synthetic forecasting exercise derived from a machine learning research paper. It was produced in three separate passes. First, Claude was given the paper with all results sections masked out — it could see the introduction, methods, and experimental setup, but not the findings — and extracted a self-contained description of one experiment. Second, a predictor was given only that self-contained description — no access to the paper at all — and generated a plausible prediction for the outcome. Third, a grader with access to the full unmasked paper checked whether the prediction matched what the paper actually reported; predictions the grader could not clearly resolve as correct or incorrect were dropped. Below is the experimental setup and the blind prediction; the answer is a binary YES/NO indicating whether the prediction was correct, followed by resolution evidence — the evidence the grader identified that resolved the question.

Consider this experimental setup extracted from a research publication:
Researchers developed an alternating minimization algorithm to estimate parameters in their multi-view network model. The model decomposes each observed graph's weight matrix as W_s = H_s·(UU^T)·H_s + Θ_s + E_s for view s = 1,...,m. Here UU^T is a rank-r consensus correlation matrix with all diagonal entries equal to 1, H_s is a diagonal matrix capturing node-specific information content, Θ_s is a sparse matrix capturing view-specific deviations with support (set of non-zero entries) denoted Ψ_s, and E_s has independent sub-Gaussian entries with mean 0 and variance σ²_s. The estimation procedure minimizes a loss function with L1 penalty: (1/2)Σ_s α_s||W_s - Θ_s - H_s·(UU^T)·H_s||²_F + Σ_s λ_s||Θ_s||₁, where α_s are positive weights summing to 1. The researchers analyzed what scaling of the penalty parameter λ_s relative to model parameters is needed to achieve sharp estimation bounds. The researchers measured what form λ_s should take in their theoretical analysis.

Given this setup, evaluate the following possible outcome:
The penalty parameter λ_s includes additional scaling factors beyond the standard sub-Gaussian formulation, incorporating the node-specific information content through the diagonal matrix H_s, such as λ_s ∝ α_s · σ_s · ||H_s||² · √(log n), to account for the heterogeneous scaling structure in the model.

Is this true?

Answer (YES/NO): NO